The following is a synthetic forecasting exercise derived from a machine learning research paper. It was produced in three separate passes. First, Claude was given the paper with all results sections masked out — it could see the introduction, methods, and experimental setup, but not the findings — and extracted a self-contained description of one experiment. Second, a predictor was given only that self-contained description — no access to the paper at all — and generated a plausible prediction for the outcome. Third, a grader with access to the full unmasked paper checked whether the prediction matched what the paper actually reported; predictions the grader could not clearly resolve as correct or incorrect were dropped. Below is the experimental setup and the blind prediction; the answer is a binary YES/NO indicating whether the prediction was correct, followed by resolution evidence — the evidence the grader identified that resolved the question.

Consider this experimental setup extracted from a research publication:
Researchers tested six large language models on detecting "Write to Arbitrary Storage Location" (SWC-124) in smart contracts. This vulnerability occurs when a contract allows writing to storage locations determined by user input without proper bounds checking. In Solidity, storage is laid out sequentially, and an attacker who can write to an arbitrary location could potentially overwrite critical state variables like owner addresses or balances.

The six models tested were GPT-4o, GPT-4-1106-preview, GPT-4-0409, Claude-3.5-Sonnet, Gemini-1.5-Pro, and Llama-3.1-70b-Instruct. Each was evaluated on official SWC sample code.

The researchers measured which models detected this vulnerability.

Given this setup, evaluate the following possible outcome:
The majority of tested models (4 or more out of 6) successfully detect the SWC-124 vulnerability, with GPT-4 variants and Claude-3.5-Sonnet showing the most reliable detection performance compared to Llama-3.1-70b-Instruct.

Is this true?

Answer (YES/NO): NO